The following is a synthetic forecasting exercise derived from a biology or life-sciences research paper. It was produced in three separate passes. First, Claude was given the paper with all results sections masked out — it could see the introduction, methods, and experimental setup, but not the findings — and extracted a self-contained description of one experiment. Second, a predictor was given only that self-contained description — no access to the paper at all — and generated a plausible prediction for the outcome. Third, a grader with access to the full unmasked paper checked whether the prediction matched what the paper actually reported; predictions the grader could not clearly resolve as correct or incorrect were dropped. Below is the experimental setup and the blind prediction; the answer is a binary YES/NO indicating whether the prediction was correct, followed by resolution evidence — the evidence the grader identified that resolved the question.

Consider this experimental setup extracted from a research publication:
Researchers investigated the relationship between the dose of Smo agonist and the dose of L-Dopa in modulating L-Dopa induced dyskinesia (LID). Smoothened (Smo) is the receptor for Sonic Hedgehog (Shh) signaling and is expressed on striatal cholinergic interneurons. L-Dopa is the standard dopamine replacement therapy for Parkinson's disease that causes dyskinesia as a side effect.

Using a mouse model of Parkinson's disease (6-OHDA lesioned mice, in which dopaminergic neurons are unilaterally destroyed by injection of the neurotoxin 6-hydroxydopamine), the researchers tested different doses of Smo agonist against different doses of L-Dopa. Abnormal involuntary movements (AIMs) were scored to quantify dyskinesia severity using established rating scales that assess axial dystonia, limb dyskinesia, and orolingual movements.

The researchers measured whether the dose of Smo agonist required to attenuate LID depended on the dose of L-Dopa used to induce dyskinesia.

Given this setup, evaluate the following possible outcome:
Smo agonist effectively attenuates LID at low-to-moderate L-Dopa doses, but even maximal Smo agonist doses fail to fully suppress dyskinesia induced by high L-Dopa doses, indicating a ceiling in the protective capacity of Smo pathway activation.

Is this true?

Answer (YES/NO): NO